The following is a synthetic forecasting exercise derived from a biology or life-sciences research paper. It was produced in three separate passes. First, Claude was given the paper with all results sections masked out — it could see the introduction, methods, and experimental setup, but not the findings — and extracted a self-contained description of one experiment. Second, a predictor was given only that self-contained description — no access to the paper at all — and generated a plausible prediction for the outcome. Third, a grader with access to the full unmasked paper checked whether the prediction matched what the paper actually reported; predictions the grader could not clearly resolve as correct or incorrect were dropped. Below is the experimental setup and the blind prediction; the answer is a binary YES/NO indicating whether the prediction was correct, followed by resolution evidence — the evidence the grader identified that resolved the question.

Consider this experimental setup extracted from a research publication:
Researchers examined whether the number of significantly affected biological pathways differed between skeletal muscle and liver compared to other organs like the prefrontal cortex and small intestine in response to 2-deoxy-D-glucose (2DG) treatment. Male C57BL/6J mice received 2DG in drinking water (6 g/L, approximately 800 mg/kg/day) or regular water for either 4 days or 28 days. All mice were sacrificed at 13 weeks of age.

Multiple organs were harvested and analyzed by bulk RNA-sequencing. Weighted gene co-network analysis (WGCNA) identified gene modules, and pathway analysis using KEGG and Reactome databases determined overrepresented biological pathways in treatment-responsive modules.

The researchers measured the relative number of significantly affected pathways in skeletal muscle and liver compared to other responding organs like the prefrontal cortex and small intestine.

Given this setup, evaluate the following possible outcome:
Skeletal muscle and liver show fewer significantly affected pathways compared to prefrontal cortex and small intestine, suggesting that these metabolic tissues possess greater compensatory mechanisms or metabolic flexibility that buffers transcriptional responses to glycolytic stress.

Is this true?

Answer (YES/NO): YES